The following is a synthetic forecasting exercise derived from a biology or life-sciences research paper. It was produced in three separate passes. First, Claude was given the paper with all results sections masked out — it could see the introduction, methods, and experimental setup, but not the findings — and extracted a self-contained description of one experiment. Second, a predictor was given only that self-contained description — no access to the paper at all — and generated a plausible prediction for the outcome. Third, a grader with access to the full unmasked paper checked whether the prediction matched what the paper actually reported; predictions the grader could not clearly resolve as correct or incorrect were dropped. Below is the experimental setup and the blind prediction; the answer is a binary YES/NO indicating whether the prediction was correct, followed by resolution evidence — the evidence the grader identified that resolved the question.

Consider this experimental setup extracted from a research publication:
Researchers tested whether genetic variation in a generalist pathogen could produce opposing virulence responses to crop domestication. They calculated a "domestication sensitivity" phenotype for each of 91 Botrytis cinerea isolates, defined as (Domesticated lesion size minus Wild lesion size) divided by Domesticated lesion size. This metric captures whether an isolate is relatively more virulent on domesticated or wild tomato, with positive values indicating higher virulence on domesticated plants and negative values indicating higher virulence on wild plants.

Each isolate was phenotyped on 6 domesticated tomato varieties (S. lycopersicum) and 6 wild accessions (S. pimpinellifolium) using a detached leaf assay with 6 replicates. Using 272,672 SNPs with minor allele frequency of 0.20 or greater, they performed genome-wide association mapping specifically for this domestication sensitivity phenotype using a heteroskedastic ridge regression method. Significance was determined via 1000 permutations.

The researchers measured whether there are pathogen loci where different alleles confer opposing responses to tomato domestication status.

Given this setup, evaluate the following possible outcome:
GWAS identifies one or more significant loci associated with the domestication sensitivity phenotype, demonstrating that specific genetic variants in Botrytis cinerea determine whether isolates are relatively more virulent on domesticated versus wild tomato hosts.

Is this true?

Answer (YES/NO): YES